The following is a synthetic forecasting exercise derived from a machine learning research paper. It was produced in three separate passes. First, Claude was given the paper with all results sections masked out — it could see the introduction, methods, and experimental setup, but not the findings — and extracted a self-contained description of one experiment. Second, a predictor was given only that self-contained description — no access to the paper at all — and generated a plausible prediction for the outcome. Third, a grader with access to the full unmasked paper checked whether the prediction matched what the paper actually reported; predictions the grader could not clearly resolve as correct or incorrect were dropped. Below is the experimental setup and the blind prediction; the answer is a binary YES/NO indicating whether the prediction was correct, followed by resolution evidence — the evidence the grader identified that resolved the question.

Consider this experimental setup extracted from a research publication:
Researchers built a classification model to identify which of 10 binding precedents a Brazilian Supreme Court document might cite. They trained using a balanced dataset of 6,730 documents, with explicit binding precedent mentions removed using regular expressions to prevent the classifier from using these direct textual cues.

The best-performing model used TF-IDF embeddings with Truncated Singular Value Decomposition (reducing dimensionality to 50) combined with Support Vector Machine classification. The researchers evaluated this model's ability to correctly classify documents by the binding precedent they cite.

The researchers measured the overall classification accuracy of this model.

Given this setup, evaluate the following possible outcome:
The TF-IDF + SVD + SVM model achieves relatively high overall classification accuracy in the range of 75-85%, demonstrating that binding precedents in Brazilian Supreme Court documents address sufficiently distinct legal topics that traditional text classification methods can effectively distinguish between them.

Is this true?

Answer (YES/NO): NO